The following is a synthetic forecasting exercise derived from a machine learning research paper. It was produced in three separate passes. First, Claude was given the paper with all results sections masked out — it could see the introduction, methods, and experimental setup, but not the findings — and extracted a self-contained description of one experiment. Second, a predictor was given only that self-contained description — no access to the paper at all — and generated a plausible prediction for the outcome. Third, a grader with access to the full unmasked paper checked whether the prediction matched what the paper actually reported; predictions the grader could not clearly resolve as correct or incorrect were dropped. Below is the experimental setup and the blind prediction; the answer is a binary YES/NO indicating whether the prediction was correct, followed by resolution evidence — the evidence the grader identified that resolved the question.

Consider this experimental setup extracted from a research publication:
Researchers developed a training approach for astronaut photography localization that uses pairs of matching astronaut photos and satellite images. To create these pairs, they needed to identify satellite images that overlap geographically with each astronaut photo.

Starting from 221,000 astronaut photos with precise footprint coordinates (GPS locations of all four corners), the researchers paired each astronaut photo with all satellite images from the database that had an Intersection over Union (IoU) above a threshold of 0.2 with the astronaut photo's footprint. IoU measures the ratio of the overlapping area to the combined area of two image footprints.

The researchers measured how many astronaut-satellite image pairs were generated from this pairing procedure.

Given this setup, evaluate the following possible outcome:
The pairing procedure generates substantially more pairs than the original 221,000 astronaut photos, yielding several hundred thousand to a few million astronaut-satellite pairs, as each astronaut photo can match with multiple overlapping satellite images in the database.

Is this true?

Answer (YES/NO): YES